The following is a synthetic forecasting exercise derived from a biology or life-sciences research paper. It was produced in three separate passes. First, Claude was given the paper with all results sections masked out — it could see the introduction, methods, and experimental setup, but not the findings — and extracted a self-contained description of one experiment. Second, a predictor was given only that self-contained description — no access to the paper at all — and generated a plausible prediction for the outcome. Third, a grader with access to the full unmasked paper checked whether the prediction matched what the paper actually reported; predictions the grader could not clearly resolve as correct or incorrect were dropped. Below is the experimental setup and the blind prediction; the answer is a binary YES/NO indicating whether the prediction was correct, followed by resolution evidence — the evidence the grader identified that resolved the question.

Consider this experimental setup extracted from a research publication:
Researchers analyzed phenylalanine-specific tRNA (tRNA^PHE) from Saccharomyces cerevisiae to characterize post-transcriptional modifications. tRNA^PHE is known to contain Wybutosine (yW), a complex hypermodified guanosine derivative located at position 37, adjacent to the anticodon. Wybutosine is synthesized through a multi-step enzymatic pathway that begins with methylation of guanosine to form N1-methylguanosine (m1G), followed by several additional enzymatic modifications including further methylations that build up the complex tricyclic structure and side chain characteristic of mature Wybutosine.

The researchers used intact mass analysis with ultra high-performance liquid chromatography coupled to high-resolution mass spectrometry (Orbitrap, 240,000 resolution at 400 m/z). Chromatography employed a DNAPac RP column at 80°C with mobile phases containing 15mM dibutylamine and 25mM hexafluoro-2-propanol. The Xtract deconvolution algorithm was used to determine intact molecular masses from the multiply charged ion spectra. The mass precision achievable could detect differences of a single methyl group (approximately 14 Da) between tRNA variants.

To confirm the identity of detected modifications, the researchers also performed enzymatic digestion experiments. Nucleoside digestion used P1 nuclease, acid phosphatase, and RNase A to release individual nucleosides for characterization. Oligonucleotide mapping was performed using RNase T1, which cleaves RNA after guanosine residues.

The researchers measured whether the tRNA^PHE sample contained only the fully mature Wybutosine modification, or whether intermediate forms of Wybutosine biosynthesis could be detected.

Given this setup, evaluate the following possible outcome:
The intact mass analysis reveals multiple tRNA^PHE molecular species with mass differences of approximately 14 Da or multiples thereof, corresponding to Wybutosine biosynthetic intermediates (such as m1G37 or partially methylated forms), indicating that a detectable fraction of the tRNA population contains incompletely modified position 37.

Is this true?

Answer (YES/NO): YES